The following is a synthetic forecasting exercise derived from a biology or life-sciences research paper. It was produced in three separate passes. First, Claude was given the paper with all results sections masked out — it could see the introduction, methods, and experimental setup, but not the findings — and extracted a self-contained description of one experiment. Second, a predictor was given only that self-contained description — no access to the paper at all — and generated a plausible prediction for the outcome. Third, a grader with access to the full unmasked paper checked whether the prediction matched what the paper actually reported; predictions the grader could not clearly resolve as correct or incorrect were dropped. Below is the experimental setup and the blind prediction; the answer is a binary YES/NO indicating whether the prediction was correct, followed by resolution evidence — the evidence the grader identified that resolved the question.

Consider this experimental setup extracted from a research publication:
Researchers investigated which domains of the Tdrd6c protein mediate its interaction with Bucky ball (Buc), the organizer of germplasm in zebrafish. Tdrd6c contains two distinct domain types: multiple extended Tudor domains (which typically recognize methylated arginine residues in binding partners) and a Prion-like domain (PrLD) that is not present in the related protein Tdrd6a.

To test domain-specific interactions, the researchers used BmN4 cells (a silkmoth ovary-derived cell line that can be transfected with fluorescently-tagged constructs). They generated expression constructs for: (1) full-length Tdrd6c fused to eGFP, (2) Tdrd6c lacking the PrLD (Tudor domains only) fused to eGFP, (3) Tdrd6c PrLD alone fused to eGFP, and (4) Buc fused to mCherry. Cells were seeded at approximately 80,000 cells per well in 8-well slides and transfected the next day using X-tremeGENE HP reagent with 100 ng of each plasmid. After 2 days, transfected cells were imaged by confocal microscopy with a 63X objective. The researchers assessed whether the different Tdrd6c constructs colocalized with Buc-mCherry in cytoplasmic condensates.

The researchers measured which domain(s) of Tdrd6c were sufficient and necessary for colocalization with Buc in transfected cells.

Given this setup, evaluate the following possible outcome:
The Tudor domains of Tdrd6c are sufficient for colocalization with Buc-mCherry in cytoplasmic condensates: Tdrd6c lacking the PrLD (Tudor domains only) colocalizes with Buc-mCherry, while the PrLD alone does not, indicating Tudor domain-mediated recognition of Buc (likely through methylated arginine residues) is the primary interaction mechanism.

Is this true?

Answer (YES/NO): NO